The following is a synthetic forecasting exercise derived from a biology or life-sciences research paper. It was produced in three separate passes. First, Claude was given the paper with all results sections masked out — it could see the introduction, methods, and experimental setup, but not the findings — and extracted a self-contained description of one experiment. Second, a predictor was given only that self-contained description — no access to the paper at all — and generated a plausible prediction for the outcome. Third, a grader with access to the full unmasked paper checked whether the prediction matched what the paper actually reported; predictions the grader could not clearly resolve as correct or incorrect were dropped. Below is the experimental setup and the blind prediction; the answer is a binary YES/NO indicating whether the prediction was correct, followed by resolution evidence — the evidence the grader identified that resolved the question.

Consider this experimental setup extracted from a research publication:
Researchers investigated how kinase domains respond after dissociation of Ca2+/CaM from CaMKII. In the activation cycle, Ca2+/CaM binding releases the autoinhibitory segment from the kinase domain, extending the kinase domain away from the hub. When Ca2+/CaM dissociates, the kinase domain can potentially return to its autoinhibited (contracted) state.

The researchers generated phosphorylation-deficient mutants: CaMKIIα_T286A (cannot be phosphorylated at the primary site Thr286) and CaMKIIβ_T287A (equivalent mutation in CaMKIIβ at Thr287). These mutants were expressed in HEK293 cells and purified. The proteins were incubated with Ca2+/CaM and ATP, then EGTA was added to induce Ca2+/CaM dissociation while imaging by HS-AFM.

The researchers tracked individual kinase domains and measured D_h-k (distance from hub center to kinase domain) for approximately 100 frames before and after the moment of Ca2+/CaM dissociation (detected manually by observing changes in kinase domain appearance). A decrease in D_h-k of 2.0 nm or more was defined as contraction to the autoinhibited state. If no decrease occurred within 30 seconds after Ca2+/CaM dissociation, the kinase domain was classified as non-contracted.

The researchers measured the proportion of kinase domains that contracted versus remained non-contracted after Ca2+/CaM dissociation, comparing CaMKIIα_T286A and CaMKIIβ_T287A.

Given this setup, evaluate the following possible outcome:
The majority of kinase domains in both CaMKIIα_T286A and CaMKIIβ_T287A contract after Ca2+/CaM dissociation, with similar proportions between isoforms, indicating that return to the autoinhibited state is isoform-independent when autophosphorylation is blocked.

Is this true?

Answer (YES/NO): NO